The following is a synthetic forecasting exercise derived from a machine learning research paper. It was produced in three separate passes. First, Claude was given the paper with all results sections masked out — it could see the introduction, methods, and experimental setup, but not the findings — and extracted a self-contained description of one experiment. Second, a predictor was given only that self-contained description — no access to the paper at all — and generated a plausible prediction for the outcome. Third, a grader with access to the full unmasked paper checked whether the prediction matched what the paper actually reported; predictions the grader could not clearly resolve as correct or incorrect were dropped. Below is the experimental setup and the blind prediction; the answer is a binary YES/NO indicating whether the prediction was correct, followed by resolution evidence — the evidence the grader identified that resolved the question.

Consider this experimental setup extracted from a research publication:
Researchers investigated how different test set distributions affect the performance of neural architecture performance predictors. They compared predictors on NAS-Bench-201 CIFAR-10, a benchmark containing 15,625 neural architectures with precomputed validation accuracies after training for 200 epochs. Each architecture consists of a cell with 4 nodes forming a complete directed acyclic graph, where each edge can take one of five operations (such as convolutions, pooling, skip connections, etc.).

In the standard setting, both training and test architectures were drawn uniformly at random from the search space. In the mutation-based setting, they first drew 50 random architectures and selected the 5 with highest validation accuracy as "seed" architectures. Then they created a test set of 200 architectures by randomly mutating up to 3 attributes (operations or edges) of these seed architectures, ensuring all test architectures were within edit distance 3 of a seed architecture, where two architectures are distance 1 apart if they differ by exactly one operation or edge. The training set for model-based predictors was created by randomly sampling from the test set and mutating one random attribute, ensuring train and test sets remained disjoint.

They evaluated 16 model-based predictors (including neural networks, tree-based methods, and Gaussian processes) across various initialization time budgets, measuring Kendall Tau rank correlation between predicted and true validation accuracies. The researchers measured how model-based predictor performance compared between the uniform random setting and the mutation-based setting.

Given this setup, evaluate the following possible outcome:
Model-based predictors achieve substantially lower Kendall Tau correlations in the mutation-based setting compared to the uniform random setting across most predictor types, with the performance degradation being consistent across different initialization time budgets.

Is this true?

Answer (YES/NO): YES